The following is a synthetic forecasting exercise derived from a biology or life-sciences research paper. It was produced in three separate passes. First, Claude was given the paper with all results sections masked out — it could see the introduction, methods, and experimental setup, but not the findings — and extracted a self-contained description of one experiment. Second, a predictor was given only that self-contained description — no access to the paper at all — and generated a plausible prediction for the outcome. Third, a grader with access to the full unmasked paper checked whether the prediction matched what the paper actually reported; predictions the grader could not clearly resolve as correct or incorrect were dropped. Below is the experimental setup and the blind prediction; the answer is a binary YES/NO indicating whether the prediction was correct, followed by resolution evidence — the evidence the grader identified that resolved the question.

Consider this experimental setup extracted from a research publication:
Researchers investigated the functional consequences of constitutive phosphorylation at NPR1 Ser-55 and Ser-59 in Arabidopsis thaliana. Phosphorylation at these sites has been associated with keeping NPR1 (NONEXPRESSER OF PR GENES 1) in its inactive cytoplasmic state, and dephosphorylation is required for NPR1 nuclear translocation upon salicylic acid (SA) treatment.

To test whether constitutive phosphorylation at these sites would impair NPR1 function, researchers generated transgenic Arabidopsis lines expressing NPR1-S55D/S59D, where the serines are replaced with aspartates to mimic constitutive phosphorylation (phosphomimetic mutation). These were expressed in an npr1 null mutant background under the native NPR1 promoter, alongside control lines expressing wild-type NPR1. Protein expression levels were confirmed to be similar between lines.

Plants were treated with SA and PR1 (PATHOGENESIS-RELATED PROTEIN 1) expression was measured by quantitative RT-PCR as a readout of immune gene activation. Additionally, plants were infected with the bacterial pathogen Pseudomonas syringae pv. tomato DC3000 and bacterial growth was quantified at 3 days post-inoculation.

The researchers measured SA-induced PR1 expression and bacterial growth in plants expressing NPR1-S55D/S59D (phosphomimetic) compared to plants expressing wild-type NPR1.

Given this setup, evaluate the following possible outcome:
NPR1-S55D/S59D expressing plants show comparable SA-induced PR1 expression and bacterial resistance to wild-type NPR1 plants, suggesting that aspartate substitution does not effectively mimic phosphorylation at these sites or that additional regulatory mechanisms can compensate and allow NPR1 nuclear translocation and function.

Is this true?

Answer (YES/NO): NO